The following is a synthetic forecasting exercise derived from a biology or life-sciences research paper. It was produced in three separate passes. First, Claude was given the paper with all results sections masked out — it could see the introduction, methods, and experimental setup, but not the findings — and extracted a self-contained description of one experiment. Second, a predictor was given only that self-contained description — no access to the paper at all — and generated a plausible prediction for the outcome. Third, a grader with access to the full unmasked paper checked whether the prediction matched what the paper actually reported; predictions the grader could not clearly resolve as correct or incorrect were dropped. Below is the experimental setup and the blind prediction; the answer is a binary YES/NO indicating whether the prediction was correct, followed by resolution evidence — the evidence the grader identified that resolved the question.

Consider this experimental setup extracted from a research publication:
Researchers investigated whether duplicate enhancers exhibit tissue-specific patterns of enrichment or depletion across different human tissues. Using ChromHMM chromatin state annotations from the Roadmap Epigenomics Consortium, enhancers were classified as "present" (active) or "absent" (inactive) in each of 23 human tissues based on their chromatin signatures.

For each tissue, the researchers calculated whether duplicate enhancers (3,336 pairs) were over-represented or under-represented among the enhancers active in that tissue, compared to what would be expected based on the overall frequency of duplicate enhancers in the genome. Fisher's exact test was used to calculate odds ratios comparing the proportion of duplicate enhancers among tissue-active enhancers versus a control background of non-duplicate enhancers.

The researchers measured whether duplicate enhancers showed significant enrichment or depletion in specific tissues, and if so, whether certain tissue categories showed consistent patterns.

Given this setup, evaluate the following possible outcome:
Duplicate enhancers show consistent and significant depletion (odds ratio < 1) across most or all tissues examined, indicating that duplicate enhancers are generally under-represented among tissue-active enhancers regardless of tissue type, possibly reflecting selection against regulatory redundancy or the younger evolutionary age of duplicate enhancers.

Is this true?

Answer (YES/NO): NO